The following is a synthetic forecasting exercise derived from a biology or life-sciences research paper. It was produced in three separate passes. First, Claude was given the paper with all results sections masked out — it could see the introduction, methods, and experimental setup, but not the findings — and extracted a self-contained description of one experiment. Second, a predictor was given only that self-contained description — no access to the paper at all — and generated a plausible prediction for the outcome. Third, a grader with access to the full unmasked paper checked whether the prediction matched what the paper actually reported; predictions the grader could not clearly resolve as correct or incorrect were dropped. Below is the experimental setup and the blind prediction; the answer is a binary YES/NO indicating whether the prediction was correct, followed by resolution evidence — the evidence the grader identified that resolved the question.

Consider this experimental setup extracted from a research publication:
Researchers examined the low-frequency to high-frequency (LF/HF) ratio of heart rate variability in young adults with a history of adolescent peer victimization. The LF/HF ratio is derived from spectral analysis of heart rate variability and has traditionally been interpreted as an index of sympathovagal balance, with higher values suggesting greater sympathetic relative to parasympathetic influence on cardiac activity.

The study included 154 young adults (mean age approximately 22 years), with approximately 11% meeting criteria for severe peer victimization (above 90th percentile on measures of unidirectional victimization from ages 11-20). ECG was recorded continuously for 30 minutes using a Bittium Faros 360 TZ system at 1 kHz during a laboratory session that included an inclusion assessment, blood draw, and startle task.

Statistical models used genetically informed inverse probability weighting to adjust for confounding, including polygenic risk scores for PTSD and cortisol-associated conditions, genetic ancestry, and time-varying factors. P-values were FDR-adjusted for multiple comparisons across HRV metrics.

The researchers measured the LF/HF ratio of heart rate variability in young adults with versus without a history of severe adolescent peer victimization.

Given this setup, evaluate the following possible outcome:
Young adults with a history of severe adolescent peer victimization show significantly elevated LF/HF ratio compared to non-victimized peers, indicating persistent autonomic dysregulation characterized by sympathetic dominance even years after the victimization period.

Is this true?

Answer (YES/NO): NO